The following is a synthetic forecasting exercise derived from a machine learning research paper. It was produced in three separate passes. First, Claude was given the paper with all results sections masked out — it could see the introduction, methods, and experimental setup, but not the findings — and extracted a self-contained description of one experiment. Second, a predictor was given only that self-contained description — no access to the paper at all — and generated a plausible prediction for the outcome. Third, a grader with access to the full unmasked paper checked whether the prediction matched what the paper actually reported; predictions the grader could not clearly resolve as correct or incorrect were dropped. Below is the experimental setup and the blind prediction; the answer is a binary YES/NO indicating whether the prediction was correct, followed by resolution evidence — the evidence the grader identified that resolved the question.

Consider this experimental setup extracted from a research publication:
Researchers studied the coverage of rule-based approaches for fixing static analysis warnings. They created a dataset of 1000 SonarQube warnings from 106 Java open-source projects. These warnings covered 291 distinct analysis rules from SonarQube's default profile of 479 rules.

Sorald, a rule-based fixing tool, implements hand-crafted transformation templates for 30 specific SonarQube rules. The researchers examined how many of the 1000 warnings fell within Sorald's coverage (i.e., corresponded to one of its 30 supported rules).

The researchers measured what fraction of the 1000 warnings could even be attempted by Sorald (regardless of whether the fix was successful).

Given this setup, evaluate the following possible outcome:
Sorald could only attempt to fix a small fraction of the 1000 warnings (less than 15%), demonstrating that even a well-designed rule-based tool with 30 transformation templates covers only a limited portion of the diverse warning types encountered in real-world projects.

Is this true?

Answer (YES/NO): YES